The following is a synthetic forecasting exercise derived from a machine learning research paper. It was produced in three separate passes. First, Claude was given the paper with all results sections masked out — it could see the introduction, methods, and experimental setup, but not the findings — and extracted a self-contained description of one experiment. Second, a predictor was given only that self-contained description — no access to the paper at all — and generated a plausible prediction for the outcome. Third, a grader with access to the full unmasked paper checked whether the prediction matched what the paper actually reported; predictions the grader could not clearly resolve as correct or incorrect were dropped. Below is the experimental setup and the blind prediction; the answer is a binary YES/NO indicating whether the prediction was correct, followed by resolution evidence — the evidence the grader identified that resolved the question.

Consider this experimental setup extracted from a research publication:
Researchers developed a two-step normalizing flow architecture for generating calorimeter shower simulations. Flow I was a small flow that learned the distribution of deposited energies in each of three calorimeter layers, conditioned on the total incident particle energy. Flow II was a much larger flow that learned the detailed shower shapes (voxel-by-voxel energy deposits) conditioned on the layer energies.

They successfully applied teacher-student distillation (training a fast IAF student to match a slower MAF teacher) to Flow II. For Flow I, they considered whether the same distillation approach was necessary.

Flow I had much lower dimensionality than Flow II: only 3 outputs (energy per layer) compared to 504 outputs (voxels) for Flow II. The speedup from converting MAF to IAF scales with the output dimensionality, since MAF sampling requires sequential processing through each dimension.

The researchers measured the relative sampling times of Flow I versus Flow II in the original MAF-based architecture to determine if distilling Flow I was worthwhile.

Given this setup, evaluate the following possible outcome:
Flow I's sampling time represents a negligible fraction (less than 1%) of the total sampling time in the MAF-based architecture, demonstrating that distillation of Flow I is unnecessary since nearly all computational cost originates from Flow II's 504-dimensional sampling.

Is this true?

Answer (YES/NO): YES